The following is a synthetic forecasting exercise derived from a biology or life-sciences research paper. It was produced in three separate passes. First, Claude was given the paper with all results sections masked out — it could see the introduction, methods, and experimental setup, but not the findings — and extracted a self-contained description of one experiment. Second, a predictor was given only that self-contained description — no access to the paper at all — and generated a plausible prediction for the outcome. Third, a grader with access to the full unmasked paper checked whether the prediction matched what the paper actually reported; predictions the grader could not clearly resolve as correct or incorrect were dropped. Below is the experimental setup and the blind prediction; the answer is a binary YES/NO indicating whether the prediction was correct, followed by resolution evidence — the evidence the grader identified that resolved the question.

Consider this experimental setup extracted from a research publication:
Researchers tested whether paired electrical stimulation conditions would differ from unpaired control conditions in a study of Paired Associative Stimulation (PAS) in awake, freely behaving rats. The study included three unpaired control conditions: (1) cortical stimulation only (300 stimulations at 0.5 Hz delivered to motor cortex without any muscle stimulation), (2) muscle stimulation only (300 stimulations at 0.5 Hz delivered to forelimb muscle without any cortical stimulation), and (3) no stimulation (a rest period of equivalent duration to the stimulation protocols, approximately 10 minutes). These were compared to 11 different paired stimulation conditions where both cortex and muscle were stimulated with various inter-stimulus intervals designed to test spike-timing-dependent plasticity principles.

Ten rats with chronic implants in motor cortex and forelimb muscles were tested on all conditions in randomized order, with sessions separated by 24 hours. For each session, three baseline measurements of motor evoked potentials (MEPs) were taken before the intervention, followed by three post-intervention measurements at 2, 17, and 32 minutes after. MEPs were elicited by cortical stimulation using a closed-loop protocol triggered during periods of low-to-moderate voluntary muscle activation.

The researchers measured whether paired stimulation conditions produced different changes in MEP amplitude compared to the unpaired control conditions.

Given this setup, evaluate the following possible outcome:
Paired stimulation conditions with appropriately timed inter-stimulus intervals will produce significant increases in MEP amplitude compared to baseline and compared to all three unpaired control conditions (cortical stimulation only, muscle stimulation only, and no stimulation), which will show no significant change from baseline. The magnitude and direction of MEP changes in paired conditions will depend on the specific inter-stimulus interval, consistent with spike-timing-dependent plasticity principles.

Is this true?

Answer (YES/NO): NO